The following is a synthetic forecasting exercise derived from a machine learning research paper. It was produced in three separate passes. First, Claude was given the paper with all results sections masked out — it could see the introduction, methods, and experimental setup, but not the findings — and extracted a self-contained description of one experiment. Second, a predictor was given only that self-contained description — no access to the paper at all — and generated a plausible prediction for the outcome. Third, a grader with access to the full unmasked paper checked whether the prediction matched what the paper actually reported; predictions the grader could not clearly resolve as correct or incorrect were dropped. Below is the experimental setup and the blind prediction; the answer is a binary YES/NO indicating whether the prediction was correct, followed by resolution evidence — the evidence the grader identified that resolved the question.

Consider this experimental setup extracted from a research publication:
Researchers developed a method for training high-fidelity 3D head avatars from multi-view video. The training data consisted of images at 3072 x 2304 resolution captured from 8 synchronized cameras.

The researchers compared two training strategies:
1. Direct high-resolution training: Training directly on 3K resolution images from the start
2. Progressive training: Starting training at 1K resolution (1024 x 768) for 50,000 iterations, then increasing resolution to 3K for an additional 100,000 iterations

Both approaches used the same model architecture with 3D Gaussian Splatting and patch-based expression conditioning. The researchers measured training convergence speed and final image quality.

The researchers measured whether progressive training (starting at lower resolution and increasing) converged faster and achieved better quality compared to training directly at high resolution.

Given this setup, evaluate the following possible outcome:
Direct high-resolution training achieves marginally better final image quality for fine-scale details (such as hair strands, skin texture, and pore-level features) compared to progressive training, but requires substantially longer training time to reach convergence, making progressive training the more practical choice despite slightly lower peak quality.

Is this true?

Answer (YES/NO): NO